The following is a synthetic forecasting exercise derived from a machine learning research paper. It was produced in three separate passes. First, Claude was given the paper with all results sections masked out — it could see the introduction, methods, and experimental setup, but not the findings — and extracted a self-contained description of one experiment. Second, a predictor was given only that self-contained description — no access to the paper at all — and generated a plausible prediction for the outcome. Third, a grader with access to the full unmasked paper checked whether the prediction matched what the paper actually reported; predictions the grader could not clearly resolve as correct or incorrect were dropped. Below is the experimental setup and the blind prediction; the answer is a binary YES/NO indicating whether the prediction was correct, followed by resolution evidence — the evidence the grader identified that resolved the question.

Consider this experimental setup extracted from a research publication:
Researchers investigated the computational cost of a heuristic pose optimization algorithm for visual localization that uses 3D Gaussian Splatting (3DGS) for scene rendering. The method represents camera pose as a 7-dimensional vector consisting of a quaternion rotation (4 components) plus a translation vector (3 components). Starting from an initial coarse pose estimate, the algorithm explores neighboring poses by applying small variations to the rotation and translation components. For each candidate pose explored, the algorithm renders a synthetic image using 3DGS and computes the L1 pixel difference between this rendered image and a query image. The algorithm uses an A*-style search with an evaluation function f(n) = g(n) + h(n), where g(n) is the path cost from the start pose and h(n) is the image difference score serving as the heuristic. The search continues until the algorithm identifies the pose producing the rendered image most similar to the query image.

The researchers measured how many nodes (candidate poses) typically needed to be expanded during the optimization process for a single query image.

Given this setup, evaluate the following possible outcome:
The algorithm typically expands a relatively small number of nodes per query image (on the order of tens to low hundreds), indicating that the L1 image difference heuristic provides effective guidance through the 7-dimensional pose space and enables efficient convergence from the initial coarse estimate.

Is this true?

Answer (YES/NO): NO